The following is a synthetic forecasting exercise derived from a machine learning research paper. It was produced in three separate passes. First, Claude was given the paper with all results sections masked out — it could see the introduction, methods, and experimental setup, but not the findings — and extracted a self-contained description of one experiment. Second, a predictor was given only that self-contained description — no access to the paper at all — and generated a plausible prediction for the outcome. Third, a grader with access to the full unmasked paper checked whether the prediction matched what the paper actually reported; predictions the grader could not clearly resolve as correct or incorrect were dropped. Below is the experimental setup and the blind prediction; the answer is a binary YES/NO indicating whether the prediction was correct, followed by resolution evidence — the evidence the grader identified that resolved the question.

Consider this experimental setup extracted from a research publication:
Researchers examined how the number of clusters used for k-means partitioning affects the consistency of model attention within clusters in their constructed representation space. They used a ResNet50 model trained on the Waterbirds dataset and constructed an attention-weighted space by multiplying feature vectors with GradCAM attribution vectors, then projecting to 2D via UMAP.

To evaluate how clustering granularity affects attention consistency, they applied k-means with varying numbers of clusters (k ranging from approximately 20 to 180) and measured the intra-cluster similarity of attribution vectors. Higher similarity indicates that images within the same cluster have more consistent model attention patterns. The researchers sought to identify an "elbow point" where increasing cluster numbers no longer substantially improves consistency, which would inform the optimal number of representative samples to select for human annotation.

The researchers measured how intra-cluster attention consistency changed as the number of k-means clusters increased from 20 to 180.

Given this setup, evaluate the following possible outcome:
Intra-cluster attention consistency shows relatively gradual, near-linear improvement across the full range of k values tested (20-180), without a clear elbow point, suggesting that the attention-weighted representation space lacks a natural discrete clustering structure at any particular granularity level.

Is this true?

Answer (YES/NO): NO